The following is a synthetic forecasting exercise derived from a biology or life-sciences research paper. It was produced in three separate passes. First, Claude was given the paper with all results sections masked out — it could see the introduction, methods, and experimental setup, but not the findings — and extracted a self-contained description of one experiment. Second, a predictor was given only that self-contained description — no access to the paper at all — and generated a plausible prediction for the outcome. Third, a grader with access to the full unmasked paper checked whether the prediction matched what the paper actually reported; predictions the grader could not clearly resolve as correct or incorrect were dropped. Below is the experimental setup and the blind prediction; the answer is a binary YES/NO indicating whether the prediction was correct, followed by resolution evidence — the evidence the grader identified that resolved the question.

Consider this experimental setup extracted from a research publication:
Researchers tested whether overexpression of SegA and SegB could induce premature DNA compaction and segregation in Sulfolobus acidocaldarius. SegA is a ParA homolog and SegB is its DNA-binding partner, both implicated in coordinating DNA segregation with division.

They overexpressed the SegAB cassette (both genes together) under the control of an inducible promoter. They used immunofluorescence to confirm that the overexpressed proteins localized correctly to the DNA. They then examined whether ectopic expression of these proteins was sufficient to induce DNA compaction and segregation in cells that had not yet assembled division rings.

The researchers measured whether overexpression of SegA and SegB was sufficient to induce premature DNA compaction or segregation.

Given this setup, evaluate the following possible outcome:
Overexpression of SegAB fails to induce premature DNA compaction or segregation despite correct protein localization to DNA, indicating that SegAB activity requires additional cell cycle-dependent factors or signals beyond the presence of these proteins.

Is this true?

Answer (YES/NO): YES